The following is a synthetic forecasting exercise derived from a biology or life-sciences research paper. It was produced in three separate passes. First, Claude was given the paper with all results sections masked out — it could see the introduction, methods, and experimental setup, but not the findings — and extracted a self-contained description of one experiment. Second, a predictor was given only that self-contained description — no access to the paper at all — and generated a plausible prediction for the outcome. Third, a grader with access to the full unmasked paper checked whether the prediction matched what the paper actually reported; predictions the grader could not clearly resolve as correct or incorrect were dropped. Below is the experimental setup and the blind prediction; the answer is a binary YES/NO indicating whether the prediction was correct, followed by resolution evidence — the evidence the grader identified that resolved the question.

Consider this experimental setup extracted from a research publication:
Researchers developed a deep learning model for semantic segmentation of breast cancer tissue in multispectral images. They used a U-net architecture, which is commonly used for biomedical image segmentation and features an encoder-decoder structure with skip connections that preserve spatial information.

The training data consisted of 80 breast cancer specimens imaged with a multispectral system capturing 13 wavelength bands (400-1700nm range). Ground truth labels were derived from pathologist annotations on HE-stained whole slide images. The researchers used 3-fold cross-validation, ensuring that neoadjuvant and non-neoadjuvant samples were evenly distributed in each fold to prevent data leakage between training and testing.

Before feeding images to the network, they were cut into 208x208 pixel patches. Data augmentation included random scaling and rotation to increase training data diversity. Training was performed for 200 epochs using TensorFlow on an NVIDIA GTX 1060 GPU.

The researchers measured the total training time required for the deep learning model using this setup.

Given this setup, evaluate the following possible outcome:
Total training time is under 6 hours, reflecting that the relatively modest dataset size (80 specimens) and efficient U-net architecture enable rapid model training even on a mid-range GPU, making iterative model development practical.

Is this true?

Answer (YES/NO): YES